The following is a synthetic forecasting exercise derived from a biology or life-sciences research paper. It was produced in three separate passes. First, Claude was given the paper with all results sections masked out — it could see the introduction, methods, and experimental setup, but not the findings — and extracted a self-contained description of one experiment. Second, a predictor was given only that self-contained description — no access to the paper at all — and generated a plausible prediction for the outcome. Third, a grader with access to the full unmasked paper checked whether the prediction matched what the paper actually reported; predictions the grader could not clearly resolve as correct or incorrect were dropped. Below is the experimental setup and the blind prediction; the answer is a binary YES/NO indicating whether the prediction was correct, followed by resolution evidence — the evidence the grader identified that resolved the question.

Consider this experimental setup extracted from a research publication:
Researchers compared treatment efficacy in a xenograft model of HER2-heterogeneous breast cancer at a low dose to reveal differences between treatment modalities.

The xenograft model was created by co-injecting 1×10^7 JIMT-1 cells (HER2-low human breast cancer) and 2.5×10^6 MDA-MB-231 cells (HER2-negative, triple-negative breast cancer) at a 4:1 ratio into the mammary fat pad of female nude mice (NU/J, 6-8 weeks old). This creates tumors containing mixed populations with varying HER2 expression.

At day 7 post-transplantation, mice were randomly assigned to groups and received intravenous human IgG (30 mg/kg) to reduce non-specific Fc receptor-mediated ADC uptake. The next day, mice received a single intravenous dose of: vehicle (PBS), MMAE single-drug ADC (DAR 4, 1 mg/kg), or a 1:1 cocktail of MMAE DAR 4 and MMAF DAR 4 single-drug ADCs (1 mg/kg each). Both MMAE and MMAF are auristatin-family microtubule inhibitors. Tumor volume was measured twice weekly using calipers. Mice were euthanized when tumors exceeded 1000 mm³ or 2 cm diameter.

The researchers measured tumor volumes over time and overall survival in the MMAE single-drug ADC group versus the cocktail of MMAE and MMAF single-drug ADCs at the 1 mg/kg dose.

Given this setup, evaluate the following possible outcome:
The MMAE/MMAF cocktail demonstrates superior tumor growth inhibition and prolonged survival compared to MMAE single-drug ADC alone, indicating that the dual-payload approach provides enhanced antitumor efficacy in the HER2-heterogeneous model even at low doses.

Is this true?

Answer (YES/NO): NO